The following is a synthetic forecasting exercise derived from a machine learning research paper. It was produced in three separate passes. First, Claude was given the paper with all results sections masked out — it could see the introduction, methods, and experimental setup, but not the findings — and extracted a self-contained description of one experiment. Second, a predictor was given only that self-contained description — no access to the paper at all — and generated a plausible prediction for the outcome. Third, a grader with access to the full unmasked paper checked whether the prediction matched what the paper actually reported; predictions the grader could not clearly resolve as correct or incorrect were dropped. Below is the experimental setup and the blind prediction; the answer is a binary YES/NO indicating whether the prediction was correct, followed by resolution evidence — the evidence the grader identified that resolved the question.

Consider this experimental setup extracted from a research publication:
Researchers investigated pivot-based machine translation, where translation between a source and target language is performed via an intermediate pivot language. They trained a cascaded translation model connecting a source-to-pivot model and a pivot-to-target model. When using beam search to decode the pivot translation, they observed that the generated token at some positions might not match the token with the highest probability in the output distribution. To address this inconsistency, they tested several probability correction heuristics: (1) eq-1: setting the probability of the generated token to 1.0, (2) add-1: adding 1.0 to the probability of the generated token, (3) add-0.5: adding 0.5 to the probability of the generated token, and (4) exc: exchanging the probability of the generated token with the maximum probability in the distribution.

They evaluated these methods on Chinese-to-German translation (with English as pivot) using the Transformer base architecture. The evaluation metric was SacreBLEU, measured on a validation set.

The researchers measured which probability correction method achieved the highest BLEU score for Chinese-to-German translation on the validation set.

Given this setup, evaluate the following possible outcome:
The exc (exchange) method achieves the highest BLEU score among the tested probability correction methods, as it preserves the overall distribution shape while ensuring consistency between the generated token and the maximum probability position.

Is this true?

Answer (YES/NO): NO